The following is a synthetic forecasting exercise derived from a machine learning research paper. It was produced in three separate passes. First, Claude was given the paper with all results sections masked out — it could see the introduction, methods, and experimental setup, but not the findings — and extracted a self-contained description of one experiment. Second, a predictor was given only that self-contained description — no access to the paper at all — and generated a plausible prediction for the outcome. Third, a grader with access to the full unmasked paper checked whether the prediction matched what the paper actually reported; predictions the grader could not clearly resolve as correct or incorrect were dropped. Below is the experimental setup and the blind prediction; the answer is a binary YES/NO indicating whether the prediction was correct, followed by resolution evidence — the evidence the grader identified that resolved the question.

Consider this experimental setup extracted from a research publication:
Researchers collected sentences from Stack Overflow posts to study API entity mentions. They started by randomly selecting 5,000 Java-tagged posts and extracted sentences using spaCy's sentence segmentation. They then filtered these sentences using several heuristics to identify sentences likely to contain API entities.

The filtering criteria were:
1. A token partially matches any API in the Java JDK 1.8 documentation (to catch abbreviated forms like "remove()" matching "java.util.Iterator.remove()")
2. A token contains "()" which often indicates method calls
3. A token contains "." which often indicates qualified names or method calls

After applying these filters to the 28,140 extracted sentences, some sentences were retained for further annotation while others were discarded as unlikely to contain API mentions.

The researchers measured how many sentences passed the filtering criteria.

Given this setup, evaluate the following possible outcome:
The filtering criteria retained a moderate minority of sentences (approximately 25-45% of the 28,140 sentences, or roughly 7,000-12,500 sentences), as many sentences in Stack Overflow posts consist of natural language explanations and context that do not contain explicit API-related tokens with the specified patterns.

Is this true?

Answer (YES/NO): YES